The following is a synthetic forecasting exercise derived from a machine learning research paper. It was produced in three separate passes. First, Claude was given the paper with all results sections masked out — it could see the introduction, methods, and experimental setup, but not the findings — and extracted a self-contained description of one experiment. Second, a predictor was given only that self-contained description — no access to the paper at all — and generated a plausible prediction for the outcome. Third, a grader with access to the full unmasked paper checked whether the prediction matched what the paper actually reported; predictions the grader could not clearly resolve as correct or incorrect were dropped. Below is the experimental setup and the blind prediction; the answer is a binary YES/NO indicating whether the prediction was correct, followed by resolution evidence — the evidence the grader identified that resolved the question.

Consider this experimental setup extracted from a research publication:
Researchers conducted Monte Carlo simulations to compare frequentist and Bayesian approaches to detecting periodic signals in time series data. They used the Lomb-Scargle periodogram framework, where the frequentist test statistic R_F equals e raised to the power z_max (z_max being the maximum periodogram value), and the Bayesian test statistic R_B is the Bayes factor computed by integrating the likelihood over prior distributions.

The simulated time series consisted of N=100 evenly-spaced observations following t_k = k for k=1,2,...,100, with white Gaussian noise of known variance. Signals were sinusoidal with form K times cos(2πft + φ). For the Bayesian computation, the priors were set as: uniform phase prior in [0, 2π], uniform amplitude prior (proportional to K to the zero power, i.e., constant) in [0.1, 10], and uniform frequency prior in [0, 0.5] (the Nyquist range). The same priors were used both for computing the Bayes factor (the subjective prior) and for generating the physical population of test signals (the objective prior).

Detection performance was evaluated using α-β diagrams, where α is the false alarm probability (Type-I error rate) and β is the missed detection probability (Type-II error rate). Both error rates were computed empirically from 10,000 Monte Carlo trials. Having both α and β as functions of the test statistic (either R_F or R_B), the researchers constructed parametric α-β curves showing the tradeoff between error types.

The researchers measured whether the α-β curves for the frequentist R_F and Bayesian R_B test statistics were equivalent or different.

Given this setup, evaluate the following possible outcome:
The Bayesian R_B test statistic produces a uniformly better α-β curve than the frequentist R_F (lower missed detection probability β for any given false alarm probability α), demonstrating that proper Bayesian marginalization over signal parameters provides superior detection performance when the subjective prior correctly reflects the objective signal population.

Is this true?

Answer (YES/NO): NO